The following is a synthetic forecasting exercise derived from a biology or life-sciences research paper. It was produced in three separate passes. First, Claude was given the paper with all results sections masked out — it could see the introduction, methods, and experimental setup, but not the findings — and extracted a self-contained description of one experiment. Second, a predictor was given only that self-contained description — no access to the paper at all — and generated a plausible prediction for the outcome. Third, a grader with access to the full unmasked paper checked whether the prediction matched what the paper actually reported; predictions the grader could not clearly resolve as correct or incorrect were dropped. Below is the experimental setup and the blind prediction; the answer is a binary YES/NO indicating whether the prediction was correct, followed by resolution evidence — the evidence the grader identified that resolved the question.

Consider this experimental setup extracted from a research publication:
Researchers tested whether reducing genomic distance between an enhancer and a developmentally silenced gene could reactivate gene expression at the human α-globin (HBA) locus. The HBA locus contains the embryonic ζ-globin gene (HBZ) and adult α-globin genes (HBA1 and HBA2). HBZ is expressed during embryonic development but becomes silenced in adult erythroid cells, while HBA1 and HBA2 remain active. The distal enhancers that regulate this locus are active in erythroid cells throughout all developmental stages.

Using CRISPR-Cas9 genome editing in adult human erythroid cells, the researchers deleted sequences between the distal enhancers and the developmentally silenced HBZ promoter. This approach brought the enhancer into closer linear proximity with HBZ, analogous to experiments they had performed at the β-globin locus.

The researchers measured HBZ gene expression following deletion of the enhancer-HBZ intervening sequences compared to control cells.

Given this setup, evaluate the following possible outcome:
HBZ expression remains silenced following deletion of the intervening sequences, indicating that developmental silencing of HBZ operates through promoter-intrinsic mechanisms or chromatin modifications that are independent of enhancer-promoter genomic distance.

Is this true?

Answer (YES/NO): NO